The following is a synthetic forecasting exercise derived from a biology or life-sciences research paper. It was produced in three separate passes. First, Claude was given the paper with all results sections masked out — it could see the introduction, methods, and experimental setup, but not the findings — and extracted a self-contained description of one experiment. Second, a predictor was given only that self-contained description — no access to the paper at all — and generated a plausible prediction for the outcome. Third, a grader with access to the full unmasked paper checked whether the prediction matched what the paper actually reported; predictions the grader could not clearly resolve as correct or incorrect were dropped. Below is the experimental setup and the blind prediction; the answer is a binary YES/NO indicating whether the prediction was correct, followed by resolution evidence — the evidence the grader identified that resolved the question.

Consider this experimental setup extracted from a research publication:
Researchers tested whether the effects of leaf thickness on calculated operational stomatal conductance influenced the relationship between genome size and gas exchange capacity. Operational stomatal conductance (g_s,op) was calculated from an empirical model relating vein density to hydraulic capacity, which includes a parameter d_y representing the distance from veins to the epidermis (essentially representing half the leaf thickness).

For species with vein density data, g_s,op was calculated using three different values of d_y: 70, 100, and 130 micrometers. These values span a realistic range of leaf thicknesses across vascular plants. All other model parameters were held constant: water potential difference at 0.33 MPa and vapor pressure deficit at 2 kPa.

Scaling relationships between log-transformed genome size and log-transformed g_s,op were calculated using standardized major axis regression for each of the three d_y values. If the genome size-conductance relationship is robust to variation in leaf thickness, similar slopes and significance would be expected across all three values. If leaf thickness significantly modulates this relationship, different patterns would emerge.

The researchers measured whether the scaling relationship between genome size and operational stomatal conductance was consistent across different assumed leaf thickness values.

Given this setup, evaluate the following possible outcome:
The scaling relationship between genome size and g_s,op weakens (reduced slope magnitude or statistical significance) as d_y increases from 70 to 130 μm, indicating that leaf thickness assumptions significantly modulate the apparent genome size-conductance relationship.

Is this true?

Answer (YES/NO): NO